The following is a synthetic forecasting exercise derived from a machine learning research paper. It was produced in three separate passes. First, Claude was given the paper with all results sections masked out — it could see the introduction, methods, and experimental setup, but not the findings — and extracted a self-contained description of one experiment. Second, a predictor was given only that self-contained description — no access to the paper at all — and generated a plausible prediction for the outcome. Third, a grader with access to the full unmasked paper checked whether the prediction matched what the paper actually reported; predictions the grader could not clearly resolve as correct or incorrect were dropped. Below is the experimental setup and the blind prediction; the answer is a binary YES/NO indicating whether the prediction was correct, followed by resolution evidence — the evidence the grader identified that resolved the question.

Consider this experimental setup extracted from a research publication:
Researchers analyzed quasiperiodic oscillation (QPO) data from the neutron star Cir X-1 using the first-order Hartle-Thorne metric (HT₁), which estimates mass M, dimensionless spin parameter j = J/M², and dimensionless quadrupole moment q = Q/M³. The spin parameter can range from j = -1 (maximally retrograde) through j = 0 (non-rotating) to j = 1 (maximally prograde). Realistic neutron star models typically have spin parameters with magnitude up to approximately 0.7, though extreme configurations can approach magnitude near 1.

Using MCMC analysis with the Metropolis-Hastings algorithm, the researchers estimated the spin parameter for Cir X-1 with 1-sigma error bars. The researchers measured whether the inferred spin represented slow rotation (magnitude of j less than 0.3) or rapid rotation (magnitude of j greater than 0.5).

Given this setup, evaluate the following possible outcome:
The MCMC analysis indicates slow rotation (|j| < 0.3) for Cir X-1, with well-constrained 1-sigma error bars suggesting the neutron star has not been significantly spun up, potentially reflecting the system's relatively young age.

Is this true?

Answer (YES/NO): NO